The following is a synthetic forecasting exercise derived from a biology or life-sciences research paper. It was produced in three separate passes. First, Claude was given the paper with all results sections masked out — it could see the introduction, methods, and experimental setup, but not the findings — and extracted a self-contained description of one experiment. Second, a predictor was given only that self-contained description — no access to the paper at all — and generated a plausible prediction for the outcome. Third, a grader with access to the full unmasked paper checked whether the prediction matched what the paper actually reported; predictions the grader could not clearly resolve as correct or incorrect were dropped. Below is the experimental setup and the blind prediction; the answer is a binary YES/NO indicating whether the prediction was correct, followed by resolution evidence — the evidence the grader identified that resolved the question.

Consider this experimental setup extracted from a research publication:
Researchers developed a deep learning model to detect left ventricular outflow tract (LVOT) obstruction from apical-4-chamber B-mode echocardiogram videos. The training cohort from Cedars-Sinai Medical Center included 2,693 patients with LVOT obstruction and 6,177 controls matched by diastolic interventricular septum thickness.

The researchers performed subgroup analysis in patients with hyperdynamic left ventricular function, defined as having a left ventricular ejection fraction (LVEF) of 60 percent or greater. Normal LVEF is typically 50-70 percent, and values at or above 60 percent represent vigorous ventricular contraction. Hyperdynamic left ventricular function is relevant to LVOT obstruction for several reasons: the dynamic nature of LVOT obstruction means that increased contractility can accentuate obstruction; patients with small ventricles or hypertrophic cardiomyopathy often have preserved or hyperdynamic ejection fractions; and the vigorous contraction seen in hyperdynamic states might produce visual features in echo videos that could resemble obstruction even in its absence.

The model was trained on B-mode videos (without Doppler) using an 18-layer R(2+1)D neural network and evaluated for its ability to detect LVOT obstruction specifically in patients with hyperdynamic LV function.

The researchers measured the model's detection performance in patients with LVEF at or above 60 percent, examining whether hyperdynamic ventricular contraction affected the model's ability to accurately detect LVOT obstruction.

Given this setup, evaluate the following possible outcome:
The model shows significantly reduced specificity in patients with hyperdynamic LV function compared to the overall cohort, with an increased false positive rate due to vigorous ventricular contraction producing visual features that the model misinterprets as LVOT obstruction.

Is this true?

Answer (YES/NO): NO